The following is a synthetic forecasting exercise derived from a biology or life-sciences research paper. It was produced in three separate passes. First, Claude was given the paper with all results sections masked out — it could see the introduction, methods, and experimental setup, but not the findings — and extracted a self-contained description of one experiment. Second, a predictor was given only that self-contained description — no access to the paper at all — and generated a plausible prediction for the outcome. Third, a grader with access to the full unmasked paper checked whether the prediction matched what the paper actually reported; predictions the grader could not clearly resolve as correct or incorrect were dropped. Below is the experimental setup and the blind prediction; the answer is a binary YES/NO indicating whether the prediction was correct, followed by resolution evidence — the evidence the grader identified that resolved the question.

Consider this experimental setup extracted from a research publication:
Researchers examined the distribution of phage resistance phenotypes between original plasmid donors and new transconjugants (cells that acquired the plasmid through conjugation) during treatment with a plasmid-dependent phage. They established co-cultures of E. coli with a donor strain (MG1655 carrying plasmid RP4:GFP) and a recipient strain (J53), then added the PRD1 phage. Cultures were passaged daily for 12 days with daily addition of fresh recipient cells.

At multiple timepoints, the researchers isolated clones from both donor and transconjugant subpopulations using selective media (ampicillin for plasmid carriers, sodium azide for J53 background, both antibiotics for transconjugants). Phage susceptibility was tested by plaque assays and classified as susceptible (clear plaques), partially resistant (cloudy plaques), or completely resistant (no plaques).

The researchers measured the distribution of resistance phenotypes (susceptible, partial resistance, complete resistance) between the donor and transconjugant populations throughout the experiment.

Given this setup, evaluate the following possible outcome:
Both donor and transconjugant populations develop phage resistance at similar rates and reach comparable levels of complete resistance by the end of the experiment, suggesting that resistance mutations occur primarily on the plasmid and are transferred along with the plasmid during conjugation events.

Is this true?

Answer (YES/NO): NO